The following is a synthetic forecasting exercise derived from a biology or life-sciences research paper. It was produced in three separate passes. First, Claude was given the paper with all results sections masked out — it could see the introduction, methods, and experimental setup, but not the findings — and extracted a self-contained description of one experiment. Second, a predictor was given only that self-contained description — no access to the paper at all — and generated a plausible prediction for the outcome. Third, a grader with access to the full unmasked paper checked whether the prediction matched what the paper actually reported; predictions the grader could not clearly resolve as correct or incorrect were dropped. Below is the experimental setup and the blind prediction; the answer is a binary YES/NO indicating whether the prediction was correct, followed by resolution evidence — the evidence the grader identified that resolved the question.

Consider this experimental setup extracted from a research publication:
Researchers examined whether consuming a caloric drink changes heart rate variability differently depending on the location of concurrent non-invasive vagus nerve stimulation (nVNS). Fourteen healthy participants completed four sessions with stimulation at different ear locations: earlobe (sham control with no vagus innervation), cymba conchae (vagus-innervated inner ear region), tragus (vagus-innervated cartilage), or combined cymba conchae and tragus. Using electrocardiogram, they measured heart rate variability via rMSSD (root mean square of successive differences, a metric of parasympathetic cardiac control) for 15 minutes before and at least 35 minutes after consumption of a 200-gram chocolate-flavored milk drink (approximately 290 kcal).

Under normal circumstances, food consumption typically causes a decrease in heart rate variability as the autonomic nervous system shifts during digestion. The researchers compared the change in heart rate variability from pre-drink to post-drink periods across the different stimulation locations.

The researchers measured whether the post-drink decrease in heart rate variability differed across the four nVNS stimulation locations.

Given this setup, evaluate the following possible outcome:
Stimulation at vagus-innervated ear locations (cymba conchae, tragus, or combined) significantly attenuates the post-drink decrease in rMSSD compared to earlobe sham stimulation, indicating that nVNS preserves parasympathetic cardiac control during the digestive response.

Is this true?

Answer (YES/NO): NO